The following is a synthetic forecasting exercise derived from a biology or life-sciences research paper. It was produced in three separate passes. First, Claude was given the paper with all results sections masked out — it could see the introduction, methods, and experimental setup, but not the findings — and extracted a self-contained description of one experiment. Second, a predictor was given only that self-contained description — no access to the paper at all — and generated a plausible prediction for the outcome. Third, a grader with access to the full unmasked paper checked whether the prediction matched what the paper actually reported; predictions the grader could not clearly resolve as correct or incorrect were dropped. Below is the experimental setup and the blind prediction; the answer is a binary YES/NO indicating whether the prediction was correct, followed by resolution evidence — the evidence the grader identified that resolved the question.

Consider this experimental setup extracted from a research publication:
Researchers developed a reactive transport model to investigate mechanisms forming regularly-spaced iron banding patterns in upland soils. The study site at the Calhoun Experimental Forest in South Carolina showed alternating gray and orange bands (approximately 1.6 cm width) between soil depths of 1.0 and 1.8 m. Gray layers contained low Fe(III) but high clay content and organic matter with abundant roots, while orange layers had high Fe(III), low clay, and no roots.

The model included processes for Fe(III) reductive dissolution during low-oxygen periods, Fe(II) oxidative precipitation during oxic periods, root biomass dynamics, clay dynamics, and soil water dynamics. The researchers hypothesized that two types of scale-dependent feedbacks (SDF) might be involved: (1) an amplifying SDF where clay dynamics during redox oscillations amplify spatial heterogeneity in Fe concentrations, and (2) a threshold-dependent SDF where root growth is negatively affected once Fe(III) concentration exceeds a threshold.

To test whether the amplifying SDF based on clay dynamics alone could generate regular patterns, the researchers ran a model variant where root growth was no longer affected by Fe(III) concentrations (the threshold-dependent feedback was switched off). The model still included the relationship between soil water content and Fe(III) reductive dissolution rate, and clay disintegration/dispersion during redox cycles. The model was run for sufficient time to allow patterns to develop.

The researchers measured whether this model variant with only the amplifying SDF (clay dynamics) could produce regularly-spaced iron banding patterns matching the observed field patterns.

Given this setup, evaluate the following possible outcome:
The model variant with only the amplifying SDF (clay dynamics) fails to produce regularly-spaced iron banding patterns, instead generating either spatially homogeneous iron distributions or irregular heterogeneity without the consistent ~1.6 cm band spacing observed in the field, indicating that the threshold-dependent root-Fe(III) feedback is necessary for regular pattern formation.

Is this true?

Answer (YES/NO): NO